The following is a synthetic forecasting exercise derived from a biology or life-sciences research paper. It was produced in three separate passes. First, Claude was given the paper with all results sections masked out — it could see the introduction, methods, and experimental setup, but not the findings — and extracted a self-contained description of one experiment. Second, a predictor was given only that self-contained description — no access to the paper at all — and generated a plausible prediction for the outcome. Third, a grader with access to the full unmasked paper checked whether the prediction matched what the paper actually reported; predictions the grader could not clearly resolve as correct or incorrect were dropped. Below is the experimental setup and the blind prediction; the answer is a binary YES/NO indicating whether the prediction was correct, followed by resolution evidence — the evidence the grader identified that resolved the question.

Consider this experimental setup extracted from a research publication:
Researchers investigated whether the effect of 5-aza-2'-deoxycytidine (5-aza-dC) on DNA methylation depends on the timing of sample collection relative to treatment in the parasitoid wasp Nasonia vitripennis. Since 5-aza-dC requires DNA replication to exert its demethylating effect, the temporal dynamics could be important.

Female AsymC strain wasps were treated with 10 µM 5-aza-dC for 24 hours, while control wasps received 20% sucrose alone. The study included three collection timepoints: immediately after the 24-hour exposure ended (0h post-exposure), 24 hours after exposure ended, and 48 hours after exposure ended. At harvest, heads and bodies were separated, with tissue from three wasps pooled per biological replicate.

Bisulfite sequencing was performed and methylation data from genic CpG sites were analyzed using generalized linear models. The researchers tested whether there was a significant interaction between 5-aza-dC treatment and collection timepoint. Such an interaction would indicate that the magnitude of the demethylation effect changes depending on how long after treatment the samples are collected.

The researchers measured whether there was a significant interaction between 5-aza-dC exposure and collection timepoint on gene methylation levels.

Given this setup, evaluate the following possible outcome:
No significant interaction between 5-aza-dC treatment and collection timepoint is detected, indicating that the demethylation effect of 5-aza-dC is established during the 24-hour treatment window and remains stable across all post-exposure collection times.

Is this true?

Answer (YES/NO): NO